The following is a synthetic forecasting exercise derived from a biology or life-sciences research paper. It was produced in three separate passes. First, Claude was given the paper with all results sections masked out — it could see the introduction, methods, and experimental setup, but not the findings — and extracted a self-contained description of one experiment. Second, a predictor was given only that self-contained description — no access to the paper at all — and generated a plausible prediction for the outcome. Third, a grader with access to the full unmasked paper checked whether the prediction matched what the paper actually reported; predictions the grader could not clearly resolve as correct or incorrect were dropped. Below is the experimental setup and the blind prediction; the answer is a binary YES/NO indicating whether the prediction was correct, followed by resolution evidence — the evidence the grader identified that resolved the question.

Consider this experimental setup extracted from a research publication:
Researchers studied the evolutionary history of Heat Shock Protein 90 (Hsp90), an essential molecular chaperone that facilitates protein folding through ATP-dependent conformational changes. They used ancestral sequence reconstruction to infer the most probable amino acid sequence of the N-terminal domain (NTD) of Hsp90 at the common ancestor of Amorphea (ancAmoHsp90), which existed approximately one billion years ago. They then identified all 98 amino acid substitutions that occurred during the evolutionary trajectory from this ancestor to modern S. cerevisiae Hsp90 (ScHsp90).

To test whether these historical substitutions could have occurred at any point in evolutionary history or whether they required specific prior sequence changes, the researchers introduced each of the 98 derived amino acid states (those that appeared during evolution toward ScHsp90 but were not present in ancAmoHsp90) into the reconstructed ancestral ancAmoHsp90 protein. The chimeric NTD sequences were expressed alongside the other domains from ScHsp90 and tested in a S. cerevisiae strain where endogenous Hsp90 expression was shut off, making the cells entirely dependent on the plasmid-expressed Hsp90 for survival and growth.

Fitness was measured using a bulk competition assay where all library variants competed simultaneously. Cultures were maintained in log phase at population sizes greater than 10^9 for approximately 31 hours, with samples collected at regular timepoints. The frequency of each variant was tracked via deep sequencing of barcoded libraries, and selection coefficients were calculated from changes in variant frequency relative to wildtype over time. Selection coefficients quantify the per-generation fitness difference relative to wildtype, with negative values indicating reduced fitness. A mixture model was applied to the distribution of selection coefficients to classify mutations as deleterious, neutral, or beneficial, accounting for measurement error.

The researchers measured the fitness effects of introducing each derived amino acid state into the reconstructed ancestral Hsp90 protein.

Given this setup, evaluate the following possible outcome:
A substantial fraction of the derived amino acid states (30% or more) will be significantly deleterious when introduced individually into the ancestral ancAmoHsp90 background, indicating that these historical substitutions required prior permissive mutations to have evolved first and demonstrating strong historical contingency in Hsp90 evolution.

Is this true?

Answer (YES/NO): YES